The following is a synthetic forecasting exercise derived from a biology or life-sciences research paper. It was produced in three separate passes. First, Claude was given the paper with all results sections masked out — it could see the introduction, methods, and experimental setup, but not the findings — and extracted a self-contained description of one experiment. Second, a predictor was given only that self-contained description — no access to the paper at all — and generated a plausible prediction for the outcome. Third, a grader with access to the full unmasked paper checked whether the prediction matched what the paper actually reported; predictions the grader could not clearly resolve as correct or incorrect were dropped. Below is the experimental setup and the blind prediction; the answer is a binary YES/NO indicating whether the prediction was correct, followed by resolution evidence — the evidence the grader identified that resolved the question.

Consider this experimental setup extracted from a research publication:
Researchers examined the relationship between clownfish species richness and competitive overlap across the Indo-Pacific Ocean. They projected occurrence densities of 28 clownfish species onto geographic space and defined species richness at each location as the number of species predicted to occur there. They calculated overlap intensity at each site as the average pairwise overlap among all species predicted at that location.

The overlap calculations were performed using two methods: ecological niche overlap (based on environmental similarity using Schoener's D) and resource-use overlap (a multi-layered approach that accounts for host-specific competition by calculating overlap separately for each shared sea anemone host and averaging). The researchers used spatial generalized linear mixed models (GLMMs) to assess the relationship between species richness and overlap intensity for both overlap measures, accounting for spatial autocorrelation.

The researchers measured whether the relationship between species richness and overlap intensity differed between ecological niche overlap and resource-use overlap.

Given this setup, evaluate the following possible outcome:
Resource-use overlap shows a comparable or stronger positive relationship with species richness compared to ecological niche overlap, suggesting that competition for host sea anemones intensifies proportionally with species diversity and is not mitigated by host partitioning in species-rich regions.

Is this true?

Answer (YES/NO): NO